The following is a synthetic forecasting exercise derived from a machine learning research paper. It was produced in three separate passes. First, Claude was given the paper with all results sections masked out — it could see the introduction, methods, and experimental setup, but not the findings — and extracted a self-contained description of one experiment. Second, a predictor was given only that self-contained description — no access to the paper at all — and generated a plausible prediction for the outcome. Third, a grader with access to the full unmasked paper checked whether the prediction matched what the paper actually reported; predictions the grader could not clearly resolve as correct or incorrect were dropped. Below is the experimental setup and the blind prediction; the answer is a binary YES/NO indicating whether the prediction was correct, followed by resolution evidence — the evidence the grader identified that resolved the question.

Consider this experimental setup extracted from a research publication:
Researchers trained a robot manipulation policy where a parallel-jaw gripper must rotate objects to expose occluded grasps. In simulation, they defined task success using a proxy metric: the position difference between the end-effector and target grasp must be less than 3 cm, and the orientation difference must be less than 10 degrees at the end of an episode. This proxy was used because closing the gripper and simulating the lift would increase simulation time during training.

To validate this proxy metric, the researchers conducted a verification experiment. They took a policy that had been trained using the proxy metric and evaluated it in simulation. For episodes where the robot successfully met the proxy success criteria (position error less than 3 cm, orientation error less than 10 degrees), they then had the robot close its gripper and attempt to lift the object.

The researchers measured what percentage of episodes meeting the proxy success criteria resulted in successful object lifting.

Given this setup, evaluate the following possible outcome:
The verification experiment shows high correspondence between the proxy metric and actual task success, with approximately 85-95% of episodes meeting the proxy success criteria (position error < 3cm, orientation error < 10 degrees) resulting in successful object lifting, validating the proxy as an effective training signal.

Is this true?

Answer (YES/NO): NO